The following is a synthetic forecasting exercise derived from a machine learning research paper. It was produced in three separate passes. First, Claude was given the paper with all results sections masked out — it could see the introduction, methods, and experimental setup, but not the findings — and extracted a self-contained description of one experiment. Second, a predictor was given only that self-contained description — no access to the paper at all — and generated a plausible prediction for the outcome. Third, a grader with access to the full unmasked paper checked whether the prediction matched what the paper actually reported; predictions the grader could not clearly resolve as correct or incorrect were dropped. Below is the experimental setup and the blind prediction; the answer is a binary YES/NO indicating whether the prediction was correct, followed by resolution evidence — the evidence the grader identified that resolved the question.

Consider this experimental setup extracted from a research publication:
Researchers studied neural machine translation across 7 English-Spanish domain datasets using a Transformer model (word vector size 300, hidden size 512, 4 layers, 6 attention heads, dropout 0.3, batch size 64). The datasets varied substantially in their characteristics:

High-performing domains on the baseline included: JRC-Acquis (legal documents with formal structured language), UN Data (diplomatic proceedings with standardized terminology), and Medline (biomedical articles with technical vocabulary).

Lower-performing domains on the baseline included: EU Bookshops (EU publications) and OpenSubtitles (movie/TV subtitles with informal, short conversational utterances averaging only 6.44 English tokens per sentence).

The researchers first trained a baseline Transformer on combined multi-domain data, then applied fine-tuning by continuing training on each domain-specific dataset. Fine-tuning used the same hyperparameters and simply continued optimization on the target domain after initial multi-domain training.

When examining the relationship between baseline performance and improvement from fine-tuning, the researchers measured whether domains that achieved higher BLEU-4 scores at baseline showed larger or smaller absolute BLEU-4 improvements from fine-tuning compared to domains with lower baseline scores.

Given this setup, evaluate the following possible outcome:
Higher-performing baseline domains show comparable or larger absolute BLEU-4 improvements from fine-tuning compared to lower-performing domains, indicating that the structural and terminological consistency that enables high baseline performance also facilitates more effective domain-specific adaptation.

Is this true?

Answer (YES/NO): YES